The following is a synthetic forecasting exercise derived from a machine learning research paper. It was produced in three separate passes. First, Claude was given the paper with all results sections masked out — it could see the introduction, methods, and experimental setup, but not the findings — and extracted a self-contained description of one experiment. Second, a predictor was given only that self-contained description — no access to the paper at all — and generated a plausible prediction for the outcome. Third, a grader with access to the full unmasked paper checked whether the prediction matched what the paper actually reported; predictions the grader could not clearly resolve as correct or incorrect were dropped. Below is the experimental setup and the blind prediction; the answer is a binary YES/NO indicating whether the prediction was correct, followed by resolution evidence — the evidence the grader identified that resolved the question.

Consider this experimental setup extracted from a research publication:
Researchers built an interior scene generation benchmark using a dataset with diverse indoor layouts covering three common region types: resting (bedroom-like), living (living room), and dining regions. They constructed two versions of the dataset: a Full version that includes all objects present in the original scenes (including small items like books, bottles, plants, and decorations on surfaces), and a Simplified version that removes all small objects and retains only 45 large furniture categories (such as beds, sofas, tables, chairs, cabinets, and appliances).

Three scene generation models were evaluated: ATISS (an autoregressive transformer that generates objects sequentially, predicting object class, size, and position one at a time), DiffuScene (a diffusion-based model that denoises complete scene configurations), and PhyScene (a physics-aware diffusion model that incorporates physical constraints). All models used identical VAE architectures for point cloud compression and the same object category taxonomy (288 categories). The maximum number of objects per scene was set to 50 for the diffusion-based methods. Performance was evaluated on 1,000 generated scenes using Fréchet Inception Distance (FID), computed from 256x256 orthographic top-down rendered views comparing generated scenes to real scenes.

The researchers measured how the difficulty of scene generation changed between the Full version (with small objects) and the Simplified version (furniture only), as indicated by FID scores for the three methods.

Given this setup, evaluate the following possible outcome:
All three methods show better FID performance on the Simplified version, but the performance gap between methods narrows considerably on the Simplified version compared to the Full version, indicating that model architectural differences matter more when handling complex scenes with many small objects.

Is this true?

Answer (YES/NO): YES